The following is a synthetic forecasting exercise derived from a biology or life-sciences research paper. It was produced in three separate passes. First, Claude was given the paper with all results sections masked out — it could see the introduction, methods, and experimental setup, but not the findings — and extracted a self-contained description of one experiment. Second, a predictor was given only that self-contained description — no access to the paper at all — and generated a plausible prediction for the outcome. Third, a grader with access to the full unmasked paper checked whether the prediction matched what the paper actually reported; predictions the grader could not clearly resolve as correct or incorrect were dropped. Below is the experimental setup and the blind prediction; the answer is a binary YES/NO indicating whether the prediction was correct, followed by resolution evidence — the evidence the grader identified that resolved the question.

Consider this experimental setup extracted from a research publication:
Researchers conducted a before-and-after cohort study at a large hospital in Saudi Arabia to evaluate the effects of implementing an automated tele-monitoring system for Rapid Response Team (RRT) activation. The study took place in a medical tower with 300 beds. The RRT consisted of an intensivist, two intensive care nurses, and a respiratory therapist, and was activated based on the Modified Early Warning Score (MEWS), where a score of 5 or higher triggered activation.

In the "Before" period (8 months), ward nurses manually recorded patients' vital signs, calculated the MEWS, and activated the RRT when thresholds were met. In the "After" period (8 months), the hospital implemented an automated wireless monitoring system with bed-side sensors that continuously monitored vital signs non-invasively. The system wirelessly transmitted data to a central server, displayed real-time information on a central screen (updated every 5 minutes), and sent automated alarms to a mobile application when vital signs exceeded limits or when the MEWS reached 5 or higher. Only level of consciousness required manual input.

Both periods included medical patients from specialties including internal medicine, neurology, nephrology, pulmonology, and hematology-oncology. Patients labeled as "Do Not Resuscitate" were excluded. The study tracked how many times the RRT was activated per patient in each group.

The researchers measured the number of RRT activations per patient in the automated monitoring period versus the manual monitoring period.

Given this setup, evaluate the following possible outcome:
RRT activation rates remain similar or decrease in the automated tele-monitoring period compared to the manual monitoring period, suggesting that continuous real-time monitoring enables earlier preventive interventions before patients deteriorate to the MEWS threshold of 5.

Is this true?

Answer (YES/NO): NO